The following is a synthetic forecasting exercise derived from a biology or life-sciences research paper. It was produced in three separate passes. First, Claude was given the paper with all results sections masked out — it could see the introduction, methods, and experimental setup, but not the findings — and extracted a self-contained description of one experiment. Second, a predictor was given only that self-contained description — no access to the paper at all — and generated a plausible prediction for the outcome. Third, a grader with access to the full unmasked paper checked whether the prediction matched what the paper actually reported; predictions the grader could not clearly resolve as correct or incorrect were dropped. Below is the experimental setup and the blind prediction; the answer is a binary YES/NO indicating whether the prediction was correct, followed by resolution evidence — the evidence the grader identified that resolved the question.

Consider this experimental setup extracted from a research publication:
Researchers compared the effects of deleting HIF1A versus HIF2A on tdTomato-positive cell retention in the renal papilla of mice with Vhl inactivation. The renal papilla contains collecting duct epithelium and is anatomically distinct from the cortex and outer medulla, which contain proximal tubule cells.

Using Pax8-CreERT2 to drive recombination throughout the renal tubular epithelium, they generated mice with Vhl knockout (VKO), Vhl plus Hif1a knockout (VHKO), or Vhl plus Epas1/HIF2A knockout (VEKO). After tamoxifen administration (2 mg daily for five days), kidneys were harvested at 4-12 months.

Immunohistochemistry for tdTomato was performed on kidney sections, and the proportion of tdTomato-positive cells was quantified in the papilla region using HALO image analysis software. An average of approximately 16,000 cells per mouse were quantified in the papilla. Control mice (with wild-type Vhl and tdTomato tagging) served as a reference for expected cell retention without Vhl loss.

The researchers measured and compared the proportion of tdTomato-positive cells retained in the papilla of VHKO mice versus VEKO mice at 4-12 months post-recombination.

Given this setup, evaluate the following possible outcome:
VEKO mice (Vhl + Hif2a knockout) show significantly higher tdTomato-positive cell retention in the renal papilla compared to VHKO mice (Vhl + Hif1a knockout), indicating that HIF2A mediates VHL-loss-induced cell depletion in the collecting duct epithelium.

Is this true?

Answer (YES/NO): NO